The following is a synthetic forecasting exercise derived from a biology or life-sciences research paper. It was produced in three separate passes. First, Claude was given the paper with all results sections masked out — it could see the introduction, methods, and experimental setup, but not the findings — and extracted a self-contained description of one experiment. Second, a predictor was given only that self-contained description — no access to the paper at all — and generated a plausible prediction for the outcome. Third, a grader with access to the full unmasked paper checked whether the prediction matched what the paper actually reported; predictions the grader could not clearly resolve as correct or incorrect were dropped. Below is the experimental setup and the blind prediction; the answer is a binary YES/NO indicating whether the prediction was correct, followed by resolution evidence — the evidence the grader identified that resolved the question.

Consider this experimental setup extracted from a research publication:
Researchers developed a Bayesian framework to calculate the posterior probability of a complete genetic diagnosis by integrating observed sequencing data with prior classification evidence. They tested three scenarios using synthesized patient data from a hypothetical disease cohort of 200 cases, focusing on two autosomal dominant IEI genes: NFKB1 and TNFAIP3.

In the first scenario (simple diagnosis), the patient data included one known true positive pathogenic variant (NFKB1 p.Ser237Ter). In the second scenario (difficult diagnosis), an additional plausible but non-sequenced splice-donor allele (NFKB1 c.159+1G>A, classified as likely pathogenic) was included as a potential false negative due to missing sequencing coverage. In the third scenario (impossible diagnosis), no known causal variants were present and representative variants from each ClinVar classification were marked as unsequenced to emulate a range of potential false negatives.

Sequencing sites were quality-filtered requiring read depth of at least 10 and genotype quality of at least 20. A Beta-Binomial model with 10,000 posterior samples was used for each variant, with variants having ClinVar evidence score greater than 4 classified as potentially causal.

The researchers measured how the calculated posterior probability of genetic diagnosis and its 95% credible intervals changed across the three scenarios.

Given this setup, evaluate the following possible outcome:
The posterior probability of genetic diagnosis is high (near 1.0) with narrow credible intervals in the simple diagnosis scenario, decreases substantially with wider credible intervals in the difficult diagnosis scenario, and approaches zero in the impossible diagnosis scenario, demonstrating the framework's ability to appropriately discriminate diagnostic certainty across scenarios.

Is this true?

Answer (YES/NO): YES